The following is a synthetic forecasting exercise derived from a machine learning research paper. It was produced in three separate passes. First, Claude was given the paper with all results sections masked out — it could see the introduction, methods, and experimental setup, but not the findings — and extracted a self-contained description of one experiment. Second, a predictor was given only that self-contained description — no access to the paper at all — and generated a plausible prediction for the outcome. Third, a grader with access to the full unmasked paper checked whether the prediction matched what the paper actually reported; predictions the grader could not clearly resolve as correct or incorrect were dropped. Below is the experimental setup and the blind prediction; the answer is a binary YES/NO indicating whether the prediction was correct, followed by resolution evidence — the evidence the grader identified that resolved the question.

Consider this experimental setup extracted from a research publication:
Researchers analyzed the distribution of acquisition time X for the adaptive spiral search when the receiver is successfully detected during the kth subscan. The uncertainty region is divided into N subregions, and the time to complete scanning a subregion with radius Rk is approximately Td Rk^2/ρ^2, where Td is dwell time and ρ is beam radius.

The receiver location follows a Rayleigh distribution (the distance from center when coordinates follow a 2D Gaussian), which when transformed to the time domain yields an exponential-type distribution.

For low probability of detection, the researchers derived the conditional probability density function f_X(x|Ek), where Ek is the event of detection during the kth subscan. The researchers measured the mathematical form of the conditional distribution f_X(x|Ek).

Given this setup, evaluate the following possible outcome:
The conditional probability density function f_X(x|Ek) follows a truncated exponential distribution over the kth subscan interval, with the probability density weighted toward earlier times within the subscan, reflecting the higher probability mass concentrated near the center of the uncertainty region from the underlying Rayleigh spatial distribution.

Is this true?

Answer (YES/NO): YES